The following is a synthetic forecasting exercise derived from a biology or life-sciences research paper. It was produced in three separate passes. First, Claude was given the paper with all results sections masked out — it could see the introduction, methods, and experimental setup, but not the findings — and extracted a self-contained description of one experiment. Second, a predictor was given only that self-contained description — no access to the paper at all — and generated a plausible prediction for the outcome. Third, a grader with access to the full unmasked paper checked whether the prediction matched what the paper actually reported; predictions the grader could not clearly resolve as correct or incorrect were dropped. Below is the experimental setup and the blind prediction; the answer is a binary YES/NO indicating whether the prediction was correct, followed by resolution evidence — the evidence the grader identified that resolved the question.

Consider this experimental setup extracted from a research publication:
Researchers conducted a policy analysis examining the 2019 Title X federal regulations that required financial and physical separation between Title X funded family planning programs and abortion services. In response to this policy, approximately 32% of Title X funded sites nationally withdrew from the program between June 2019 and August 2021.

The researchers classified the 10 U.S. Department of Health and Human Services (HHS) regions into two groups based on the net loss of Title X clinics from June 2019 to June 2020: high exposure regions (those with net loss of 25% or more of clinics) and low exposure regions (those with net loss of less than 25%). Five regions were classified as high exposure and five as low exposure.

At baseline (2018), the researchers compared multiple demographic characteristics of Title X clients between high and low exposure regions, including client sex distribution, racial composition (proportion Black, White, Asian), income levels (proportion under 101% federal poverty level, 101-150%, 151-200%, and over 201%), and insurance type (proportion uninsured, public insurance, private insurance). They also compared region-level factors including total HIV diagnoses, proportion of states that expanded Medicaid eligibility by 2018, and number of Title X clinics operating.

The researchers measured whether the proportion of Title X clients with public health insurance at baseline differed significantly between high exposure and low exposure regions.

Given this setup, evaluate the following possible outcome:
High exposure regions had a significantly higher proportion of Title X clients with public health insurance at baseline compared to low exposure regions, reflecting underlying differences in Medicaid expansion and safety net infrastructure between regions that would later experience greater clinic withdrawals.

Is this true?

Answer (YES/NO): YES